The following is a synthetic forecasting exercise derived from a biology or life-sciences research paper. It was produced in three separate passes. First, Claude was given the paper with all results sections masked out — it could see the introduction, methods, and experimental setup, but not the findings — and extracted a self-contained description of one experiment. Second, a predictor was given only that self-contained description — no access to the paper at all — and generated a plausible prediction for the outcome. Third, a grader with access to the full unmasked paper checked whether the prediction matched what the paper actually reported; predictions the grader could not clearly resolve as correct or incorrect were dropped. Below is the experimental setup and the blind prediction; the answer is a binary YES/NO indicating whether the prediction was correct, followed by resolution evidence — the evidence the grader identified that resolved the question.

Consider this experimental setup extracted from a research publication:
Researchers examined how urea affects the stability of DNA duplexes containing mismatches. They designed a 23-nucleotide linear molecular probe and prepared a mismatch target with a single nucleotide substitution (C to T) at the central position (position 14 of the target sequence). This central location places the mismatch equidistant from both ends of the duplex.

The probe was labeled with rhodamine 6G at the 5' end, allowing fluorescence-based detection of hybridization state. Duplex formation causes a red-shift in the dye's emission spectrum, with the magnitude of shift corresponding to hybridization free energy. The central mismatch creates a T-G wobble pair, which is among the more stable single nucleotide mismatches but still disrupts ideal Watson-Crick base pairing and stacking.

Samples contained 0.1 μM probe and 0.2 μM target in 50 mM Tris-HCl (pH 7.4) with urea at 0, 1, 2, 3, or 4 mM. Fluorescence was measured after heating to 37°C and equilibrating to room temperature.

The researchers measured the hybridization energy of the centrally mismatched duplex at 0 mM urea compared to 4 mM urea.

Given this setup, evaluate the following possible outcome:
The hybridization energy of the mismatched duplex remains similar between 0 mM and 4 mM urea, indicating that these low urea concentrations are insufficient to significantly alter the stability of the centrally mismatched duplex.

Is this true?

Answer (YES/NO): NO